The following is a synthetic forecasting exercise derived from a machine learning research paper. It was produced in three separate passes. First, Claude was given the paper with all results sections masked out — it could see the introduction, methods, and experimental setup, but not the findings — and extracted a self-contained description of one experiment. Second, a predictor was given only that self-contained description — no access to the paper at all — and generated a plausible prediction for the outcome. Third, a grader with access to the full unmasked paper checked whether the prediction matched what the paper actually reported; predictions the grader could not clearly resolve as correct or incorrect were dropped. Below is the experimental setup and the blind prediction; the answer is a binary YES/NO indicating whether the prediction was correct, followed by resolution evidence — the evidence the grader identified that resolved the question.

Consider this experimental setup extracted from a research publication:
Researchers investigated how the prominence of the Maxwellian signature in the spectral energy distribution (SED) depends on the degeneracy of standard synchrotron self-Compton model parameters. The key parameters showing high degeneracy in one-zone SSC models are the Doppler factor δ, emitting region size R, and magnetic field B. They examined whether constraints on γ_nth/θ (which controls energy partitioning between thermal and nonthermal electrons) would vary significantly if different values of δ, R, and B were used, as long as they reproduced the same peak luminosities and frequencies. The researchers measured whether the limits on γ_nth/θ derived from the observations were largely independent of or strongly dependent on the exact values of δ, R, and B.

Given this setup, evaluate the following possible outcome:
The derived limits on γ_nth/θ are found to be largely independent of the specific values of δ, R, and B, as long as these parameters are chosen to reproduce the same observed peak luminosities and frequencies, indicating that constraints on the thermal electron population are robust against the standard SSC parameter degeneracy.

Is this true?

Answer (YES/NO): YES